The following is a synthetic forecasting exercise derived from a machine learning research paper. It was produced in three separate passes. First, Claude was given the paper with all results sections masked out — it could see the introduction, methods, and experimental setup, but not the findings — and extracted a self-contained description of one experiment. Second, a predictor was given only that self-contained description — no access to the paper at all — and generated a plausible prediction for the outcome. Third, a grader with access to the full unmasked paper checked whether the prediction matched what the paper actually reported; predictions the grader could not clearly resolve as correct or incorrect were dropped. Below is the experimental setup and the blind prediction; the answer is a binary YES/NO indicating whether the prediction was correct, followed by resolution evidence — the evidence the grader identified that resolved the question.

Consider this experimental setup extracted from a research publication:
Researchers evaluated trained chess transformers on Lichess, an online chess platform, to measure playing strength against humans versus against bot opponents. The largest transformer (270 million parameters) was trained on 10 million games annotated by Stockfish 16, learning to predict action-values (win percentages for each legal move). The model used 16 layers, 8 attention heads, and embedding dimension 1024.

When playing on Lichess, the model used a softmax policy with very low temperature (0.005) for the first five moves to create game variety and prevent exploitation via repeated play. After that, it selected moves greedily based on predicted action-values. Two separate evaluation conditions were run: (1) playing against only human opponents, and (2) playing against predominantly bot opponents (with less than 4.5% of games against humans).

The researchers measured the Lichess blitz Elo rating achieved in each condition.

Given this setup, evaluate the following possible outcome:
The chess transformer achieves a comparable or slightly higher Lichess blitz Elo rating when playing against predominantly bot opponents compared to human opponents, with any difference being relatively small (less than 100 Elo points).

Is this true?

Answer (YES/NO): NO